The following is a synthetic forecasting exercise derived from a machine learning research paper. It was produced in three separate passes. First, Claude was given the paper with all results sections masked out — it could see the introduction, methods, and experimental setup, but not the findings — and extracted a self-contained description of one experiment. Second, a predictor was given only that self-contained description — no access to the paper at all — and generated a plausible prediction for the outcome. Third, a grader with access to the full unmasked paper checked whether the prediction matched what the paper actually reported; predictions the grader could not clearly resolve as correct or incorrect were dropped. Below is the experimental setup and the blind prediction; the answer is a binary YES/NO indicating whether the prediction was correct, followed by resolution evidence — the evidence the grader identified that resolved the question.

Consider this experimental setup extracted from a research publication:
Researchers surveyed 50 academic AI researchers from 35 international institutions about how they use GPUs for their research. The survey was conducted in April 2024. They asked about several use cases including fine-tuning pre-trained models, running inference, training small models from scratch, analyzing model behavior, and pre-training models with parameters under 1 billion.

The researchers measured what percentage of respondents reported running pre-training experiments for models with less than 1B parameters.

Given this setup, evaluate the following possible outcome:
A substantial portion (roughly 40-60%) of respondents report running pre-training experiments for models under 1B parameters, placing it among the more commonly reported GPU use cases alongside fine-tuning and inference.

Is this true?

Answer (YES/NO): NO